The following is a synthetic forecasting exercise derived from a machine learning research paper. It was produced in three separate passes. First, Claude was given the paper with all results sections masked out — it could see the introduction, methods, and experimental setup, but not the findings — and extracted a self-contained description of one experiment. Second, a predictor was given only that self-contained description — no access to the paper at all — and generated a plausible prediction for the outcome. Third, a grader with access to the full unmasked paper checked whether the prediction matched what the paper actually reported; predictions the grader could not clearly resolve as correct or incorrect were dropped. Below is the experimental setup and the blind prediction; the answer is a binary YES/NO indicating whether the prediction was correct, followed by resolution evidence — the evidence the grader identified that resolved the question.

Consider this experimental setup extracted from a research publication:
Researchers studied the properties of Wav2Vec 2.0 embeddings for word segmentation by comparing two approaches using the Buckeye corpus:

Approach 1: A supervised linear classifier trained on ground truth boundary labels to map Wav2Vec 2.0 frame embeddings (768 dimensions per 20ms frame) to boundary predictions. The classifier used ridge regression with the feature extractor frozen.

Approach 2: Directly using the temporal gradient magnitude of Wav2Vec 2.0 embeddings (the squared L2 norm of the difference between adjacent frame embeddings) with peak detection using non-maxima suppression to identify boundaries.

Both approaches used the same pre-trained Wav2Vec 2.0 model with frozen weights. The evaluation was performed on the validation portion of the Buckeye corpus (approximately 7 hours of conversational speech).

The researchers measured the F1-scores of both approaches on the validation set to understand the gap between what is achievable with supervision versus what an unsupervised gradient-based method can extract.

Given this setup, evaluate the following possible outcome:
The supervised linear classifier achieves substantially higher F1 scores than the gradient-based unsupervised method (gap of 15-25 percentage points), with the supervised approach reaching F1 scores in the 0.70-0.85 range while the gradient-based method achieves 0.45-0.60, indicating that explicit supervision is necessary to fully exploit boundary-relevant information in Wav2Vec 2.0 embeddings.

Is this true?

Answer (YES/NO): NO